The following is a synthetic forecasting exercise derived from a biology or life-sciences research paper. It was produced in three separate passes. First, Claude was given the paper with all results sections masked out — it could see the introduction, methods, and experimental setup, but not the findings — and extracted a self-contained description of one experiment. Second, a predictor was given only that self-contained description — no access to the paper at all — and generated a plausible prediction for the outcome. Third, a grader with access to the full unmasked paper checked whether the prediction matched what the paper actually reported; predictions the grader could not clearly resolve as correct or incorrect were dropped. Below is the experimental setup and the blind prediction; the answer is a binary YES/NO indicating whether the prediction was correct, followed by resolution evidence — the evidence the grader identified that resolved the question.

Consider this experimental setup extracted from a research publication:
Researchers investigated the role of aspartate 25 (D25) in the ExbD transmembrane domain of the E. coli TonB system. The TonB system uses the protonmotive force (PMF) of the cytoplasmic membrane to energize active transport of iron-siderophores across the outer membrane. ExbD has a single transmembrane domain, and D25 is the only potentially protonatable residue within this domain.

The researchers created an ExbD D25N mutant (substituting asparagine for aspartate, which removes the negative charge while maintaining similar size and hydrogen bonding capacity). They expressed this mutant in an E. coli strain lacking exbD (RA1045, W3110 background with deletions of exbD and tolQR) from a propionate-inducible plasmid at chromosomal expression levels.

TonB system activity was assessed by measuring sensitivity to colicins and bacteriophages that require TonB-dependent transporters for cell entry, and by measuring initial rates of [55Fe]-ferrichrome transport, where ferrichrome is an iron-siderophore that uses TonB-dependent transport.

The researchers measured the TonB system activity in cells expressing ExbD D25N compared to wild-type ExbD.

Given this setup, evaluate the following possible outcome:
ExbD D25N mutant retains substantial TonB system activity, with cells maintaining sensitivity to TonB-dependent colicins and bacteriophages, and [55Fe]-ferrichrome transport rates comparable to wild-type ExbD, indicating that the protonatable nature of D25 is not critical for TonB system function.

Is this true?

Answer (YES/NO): NO